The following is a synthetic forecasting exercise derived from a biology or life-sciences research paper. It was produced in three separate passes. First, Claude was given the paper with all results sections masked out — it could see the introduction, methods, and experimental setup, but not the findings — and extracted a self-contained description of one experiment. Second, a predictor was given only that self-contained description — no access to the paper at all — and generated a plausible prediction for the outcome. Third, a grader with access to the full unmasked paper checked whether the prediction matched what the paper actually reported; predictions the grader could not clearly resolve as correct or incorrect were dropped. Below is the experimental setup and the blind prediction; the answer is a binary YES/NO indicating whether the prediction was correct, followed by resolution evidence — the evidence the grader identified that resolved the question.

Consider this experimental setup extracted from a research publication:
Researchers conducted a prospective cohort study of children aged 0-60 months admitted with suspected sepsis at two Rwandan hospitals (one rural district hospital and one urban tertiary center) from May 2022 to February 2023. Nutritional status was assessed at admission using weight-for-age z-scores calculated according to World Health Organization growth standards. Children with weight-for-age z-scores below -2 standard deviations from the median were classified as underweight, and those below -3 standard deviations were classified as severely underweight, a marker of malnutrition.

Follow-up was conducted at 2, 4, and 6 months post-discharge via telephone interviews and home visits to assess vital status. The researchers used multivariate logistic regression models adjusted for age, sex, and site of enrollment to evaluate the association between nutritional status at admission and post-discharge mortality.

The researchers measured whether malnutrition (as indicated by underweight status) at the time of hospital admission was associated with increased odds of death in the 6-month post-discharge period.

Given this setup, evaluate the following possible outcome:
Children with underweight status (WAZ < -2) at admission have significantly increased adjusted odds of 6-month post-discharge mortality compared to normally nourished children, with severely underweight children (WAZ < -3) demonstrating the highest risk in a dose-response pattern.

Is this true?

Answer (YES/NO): NO